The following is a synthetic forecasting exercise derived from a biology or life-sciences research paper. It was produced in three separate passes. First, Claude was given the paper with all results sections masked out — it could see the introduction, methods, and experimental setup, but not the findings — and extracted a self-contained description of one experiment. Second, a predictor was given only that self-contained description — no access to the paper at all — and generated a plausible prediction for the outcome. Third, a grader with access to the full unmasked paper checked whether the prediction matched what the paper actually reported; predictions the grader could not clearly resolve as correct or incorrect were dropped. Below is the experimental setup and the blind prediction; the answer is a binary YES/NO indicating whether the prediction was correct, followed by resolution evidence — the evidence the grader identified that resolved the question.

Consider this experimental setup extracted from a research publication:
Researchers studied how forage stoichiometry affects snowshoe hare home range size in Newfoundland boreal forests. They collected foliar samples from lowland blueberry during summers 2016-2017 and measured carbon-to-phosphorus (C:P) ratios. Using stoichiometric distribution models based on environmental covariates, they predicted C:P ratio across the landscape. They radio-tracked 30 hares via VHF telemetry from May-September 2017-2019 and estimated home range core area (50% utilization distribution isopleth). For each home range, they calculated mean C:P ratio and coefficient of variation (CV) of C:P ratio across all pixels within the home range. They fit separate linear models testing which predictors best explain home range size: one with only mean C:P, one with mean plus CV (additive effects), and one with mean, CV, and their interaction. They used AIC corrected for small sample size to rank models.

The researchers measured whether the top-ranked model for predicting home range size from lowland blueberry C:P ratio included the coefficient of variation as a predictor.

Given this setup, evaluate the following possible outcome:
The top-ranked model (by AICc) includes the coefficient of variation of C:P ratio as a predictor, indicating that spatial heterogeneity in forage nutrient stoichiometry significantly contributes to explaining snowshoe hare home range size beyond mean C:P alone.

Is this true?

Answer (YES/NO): NO